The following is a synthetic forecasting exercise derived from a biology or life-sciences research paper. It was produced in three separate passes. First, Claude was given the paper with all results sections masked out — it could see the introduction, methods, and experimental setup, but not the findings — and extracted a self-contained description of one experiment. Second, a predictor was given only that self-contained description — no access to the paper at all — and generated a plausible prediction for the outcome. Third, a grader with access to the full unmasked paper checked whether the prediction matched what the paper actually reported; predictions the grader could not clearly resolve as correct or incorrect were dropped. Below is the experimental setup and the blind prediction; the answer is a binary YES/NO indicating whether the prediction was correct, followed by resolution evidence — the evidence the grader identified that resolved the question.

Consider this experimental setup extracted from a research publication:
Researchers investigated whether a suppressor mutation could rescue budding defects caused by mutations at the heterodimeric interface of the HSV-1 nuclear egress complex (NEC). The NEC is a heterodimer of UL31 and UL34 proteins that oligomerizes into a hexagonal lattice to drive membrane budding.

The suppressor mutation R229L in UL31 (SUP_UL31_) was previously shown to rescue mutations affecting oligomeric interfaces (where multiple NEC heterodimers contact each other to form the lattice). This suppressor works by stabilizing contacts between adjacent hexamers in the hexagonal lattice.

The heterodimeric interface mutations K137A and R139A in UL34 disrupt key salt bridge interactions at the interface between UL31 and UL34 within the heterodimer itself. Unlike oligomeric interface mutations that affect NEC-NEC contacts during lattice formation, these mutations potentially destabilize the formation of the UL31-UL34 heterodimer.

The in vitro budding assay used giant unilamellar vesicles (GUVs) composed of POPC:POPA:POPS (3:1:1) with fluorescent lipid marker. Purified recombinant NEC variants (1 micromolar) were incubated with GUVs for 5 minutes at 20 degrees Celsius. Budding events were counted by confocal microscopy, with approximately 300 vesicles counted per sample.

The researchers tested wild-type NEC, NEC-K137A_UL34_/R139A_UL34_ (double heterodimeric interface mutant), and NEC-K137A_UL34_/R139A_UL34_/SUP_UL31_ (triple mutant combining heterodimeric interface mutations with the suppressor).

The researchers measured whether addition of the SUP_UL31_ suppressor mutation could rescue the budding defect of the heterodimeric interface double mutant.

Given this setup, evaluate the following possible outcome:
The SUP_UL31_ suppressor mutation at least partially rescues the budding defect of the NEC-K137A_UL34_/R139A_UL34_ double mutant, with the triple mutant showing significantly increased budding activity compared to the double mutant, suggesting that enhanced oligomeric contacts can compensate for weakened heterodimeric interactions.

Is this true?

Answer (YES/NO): YES